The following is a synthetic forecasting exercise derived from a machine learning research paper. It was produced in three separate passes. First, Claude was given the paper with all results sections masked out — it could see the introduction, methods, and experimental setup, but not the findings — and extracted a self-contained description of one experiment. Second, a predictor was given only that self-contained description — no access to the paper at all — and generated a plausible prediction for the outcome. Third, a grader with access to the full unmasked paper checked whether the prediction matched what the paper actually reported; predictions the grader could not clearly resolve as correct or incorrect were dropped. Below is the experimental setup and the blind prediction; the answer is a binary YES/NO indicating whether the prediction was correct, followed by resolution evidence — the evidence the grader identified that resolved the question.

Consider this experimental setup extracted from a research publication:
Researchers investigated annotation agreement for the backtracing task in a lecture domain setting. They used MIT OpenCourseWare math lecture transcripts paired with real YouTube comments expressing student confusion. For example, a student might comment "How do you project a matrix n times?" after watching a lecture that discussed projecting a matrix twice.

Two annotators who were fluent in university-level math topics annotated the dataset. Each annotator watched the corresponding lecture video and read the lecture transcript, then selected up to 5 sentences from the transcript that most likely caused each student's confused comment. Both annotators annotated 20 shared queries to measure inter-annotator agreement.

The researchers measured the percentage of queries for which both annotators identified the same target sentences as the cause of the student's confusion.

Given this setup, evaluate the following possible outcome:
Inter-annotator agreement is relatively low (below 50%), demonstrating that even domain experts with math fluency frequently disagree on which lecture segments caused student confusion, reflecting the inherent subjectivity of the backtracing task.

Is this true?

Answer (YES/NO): NO